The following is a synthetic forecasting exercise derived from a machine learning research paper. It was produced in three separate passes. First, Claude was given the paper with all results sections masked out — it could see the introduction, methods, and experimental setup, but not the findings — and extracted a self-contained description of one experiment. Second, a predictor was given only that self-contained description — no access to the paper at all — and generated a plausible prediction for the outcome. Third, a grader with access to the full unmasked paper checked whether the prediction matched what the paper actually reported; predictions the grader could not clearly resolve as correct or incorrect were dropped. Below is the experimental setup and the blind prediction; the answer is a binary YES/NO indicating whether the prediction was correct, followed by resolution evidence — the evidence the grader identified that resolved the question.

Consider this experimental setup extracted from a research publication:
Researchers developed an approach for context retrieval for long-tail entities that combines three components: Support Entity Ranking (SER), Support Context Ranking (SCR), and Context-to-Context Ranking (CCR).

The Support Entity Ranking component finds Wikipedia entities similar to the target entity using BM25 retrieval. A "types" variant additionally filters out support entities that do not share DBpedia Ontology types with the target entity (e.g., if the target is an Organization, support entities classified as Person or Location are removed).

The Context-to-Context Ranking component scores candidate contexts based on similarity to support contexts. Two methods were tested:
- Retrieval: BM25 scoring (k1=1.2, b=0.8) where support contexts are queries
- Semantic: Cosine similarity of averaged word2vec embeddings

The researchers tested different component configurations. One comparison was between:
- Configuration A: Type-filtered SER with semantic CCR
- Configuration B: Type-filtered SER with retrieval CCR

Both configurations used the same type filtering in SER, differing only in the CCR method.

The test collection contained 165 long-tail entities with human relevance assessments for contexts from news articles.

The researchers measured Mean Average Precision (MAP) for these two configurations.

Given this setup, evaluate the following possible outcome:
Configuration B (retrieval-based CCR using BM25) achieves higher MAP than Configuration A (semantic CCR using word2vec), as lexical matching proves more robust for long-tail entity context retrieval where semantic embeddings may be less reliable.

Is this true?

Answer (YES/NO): NO